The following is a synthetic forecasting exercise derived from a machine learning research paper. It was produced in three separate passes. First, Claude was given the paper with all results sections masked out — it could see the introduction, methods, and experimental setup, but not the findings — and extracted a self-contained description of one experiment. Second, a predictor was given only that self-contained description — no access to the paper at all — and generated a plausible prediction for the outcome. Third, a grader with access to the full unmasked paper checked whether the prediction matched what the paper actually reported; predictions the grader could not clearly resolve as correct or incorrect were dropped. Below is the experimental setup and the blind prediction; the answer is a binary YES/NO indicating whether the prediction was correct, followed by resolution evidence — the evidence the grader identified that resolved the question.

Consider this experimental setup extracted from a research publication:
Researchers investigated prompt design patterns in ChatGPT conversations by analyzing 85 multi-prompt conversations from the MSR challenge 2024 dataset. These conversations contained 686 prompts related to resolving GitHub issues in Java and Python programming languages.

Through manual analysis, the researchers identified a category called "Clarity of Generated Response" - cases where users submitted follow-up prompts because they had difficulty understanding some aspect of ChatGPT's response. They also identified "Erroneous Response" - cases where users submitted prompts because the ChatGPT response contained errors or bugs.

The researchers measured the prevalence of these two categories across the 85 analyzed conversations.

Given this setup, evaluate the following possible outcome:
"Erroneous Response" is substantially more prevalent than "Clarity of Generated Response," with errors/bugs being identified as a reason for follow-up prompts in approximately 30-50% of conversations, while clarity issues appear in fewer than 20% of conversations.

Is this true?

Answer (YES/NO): NO